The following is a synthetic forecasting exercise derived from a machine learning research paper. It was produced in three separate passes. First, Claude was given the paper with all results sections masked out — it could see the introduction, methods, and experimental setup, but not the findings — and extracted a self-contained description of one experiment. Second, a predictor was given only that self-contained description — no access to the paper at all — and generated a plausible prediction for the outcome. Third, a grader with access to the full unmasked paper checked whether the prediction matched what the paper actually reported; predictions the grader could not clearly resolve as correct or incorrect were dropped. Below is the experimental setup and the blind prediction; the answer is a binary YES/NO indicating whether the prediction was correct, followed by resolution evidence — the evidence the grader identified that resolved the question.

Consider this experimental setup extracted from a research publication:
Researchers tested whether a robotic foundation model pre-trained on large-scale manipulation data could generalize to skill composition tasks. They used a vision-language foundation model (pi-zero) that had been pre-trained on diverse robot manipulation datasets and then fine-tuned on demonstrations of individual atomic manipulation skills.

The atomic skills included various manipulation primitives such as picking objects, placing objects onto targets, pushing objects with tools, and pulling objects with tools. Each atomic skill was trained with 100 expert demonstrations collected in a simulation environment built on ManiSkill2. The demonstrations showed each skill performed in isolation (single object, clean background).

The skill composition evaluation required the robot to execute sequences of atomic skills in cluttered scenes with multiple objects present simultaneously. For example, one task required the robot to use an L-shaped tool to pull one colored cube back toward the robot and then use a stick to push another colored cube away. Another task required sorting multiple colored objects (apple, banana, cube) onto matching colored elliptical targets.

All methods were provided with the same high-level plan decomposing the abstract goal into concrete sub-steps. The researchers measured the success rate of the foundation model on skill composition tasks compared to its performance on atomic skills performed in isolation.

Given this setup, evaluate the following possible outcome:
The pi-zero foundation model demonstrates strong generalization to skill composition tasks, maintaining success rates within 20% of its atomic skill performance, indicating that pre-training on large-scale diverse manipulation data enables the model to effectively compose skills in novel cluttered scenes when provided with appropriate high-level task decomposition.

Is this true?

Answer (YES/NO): NO